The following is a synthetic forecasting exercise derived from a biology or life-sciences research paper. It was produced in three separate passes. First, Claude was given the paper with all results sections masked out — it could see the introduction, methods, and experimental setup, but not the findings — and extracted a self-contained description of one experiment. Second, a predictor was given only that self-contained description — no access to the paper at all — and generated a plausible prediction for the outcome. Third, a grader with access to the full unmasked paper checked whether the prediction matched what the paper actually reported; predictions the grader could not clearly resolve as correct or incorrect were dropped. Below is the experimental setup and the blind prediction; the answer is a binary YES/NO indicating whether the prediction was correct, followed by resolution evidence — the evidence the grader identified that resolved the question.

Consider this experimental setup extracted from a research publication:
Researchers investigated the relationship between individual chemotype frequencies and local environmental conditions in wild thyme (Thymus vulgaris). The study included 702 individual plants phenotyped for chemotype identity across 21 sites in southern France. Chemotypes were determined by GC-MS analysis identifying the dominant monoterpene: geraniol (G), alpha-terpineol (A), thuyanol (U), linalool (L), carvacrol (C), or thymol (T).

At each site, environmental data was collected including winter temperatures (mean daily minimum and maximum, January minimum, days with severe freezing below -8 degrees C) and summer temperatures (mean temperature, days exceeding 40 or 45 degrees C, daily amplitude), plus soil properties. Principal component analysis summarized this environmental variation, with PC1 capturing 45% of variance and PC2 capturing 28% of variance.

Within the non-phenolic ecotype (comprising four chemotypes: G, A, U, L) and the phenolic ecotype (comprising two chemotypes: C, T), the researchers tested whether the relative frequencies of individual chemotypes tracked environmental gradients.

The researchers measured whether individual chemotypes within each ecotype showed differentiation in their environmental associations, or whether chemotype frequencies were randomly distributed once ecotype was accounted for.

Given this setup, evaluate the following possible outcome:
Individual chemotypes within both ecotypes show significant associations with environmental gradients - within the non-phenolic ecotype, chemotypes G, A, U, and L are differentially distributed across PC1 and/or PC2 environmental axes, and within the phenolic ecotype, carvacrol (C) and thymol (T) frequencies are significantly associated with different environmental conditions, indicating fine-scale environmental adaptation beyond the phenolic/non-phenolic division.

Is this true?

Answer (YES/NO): YES